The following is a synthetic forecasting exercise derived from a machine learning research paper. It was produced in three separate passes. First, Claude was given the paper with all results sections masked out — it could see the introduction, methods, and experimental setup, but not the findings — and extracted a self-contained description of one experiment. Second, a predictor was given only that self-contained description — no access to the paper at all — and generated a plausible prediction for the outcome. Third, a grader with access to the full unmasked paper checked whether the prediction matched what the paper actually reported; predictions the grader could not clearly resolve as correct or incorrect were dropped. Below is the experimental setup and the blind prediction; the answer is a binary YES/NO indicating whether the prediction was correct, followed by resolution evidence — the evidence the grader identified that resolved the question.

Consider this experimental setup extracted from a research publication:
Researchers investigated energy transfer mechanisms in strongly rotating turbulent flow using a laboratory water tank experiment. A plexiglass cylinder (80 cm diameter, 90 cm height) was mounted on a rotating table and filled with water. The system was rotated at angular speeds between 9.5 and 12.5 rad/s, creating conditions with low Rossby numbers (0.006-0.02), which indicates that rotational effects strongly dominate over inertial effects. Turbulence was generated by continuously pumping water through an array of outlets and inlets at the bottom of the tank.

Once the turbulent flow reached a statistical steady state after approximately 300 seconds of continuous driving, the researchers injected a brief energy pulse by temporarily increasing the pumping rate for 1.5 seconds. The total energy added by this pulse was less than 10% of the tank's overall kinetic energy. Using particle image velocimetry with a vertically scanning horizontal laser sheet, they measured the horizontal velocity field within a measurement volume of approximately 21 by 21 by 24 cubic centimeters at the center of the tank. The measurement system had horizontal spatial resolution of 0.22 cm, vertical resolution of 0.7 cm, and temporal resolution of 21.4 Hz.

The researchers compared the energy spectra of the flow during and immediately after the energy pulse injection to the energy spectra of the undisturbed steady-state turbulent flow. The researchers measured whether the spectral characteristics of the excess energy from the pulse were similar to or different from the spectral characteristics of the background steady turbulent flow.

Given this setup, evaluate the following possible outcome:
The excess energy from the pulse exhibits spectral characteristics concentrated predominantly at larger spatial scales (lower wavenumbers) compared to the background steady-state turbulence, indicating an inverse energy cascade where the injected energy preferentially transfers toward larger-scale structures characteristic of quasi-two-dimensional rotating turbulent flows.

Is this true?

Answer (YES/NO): NO